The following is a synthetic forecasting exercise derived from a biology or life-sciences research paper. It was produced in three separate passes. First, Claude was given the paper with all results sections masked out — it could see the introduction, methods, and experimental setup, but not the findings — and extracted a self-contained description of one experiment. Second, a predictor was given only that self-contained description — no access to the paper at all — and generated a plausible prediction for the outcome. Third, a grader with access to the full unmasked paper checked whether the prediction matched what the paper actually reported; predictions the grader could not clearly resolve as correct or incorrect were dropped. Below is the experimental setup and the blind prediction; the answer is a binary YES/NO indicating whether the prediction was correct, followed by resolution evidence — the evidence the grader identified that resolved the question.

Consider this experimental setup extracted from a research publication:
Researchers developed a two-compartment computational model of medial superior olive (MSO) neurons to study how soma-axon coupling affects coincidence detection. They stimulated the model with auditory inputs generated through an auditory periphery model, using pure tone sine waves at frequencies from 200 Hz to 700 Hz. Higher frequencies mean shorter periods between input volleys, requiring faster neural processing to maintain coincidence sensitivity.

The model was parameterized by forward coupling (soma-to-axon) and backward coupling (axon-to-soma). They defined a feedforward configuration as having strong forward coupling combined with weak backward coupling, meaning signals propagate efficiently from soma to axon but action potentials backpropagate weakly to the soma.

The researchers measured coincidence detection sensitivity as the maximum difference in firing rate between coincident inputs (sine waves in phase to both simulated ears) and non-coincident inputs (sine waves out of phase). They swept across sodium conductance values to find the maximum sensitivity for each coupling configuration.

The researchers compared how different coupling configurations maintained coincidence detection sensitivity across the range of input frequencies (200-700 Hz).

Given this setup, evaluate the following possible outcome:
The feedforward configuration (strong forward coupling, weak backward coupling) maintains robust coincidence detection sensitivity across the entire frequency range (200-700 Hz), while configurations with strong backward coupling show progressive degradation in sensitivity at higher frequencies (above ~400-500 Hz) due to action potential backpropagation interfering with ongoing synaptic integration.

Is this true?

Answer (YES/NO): YES